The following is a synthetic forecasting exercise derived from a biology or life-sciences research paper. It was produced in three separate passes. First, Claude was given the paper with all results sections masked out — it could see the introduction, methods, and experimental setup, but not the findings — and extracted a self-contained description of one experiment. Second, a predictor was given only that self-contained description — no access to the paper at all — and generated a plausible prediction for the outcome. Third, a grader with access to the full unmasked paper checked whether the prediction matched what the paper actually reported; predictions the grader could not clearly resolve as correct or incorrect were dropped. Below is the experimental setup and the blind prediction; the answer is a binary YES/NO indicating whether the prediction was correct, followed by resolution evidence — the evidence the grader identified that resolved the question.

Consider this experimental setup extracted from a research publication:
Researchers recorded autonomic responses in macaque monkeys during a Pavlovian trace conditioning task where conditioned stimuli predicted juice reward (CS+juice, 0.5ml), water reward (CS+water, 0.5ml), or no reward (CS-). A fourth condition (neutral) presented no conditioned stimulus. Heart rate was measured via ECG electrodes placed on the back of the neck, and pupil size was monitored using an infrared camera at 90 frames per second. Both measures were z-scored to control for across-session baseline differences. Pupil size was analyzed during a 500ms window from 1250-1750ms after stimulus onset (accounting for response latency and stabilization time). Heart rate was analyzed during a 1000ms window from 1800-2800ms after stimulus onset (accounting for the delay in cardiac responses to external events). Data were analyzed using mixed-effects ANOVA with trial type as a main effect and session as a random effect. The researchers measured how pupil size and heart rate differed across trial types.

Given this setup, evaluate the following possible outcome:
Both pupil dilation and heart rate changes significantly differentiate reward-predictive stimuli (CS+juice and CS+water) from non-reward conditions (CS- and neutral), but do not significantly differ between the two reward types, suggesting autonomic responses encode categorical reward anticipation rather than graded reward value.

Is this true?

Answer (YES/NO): NO